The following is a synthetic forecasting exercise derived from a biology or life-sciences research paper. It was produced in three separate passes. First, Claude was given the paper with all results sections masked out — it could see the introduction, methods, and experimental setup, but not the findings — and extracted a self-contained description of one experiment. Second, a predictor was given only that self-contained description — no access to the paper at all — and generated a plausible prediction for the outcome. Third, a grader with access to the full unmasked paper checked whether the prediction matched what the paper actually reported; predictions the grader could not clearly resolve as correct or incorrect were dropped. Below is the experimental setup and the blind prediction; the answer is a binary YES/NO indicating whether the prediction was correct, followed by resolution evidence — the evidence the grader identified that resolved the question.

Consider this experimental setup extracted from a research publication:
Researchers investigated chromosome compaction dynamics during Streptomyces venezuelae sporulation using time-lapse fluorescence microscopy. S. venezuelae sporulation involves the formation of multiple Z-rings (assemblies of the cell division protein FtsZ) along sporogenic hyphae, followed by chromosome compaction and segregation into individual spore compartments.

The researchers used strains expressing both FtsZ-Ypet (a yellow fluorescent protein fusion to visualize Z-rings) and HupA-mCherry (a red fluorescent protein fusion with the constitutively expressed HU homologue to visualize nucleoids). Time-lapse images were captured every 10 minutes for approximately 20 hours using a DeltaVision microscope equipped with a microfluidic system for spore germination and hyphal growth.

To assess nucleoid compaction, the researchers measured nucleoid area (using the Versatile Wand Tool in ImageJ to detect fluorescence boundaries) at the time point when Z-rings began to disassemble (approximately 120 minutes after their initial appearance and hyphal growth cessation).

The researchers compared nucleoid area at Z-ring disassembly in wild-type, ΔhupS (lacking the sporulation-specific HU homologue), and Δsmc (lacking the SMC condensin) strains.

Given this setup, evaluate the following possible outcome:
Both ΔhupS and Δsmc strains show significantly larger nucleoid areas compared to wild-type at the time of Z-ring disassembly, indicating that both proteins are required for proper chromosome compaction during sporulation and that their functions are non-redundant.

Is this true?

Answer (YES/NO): YES